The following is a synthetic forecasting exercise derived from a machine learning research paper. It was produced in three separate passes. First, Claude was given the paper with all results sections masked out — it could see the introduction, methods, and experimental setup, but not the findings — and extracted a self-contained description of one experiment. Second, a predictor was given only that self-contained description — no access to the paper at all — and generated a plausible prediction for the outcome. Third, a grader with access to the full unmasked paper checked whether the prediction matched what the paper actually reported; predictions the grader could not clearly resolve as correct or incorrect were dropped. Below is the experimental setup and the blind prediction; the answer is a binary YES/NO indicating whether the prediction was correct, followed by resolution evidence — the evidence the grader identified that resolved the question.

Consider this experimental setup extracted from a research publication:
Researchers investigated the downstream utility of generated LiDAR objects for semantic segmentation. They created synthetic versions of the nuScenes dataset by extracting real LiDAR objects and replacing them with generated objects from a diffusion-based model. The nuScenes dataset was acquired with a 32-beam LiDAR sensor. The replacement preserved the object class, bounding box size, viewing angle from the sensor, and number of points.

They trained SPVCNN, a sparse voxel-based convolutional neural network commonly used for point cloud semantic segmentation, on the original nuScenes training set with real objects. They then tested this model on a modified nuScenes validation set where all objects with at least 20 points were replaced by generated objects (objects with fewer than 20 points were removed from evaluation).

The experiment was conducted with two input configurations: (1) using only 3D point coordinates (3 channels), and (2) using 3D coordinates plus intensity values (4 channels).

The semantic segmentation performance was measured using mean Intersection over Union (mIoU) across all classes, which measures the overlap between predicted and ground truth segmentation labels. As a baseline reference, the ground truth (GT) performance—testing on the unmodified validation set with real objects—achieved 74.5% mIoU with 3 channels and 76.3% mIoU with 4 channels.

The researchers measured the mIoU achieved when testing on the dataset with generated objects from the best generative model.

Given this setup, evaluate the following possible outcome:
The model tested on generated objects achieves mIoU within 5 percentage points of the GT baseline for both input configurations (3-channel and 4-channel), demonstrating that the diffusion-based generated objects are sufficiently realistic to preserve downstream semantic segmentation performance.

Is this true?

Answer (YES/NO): NO